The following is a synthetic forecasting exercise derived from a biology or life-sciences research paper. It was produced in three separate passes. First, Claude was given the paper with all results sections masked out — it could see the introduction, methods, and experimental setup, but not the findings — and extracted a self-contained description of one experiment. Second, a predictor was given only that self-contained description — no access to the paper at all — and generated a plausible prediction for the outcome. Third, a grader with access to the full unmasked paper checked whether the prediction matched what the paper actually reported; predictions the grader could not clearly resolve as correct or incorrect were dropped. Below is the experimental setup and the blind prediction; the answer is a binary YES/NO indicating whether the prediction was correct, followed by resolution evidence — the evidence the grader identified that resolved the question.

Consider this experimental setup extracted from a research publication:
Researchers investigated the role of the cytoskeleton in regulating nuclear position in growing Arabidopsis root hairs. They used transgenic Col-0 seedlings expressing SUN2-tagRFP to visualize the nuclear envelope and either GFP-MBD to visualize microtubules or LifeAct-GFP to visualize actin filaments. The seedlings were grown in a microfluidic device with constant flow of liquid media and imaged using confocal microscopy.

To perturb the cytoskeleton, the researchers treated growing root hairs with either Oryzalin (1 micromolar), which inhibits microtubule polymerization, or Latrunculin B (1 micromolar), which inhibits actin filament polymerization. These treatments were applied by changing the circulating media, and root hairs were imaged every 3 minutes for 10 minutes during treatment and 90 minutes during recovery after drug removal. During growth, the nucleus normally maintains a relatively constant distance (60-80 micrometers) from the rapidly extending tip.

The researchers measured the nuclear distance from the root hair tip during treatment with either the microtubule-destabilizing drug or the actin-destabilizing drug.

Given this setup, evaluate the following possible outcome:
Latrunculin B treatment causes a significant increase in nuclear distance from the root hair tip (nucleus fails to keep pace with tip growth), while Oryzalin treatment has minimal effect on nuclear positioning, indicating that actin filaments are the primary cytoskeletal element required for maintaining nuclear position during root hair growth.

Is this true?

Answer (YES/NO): NO